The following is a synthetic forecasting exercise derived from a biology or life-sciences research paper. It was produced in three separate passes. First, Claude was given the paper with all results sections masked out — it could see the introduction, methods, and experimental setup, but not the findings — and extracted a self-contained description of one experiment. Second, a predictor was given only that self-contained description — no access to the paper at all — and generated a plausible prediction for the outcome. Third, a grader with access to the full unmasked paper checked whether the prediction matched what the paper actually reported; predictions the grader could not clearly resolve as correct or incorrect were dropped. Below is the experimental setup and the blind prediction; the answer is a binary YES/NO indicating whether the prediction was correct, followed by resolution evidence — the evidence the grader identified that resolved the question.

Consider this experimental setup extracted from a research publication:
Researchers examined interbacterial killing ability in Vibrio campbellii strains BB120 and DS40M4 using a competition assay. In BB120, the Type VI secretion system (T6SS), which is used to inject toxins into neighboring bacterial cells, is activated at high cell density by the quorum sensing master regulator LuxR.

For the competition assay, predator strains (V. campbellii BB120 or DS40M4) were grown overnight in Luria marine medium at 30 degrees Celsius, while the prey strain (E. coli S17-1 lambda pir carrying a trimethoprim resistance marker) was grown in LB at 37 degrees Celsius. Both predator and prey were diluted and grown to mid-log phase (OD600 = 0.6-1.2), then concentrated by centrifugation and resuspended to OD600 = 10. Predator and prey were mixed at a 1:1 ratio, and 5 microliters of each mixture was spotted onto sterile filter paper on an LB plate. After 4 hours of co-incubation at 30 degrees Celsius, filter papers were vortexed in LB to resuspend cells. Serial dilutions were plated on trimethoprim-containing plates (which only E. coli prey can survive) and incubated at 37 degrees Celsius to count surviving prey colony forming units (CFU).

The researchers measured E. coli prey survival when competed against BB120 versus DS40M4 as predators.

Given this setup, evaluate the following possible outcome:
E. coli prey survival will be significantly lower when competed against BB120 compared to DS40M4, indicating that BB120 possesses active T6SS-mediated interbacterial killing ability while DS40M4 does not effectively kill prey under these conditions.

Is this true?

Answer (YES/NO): NO